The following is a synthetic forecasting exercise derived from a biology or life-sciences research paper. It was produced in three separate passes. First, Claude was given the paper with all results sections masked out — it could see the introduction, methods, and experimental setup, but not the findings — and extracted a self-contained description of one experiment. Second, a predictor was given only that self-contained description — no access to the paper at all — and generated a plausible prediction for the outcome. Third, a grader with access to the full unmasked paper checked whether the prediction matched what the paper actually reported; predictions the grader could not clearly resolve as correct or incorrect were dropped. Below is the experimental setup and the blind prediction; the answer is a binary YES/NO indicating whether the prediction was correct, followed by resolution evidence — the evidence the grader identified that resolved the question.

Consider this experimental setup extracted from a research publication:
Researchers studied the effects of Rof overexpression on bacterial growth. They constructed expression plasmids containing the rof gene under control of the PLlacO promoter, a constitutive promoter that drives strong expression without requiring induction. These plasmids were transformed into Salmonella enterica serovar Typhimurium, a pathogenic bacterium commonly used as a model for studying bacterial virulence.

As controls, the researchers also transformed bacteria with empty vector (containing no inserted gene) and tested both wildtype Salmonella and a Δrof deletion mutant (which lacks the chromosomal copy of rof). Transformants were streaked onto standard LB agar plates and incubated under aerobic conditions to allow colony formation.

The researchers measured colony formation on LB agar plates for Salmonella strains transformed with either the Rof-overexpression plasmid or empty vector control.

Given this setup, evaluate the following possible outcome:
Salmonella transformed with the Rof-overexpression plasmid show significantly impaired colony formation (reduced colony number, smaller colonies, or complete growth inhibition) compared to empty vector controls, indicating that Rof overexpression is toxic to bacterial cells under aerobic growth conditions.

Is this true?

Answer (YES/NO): YES